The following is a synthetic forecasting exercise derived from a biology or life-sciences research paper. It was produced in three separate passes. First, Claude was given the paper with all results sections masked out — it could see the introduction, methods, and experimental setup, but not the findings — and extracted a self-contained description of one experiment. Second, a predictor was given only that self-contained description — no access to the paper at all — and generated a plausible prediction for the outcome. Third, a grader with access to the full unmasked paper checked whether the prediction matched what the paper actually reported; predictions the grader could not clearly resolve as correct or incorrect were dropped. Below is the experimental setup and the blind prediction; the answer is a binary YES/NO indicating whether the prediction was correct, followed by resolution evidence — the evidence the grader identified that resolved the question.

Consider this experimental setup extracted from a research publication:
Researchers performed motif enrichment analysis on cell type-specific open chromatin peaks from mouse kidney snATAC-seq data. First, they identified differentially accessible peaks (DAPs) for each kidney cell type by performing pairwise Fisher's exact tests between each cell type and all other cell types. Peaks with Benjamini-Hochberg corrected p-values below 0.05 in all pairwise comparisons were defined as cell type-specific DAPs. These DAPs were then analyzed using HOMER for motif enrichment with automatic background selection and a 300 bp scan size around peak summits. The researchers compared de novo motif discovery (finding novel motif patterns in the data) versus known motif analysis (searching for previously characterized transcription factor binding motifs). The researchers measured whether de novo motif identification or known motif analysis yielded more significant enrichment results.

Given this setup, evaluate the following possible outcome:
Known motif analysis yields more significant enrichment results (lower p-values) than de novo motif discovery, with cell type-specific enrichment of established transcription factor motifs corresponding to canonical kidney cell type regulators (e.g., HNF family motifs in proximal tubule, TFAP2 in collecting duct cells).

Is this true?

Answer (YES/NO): YES